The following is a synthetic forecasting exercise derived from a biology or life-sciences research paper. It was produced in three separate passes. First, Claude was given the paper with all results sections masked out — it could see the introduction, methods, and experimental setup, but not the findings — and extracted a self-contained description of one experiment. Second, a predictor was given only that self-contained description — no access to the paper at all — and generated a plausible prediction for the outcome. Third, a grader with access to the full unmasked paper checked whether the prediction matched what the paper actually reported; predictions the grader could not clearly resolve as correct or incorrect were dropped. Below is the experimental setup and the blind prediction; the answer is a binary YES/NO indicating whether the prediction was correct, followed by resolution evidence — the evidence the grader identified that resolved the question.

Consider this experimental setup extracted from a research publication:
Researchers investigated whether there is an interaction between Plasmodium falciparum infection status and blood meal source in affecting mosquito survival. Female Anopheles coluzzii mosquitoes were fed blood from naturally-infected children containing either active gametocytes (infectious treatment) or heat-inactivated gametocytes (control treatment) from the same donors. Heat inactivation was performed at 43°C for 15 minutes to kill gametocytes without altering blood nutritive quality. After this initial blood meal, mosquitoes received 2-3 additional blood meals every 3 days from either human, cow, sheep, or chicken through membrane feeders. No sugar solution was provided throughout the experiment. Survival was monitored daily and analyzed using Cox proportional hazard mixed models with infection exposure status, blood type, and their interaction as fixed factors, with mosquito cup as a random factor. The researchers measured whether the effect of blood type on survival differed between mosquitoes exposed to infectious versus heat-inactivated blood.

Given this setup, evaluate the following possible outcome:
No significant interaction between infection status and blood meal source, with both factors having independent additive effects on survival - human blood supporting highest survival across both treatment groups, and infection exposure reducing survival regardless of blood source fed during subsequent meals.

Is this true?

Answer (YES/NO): NO